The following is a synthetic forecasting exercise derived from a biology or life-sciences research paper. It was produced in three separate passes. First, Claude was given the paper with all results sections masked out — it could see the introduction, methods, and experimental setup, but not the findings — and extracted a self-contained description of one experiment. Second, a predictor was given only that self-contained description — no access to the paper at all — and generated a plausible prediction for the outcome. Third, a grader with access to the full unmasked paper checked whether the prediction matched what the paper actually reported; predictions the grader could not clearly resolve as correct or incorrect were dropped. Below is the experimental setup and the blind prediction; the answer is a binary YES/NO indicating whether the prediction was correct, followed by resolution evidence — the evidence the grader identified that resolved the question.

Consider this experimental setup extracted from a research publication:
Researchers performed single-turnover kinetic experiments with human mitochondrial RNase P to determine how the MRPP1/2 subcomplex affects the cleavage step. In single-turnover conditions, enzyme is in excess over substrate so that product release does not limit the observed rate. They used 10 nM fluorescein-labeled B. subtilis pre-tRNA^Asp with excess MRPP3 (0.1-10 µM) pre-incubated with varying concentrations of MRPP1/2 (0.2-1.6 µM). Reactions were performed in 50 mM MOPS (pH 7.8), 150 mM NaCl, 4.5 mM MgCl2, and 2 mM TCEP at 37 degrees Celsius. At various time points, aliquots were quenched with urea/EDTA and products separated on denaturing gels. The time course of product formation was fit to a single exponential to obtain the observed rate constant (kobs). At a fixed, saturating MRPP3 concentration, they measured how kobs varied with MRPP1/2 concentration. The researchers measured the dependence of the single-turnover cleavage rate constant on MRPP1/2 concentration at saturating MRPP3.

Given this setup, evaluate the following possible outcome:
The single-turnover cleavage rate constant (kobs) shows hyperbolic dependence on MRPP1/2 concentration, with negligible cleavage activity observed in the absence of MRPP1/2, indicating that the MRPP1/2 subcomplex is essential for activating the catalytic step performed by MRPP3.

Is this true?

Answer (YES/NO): YES